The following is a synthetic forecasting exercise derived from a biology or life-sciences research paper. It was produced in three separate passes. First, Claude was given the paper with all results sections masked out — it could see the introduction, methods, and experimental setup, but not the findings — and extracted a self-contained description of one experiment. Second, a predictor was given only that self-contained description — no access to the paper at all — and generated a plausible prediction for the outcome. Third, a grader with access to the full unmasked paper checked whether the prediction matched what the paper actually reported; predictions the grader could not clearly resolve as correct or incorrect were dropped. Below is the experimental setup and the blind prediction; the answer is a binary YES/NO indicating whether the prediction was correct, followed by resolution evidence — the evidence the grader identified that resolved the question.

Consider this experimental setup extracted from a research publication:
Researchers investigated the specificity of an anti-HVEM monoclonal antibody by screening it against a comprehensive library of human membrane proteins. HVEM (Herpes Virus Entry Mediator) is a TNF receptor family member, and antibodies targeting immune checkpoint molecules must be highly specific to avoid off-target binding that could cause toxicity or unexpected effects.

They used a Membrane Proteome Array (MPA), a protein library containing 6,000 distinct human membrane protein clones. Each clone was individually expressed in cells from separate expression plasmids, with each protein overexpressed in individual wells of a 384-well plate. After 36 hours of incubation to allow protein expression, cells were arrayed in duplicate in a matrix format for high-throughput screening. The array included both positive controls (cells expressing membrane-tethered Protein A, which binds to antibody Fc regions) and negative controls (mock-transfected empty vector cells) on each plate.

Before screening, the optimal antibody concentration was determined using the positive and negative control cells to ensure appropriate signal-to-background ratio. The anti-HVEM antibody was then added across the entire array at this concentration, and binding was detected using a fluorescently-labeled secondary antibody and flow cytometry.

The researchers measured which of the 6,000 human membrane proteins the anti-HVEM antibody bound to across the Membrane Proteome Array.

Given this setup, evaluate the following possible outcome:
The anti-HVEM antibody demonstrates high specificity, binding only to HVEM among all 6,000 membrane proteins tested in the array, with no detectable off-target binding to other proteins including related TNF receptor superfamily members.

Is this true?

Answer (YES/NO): YES